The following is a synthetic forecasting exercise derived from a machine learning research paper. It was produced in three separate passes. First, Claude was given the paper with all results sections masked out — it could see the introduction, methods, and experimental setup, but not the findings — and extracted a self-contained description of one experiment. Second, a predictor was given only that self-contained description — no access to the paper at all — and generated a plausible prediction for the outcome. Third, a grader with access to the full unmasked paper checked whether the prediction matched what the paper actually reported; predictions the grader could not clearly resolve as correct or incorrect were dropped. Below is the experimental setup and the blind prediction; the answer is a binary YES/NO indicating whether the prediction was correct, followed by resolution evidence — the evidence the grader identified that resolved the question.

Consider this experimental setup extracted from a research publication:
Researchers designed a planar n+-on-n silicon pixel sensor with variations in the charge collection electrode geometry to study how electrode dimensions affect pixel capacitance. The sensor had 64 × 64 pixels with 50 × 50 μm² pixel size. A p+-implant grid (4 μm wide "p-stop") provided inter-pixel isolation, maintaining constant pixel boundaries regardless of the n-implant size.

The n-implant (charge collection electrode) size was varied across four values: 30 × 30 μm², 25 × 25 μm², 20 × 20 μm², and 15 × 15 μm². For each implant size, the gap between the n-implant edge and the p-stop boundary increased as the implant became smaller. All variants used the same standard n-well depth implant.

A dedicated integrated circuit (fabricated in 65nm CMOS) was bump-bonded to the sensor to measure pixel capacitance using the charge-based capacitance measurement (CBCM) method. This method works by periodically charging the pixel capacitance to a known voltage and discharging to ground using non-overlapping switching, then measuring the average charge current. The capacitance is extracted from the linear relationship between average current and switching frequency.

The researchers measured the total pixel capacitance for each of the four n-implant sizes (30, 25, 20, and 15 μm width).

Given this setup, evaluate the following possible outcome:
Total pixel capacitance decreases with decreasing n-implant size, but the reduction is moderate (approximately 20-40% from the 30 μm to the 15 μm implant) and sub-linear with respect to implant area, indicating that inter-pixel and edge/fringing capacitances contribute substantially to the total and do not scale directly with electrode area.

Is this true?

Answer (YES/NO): NO